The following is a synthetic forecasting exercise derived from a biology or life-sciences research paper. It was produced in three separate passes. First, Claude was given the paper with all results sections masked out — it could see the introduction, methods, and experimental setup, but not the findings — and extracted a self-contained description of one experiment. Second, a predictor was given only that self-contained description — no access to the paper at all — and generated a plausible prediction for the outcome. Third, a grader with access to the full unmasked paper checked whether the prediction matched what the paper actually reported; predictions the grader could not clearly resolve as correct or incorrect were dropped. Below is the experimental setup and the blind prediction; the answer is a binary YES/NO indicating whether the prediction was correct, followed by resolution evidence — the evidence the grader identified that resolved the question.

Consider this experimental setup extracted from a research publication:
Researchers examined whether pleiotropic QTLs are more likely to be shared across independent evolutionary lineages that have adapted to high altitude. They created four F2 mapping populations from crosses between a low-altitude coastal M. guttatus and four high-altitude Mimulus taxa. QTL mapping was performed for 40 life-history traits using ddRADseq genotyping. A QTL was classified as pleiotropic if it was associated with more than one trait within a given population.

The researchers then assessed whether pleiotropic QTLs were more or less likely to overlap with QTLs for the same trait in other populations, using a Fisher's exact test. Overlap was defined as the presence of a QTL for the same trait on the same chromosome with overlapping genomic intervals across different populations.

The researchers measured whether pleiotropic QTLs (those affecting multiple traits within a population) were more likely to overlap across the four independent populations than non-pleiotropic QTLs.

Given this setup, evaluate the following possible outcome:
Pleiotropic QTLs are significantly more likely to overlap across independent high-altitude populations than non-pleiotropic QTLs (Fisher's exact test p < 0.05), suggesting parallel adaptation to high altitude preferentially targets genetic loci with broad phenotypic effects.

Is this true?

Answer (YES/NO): YES